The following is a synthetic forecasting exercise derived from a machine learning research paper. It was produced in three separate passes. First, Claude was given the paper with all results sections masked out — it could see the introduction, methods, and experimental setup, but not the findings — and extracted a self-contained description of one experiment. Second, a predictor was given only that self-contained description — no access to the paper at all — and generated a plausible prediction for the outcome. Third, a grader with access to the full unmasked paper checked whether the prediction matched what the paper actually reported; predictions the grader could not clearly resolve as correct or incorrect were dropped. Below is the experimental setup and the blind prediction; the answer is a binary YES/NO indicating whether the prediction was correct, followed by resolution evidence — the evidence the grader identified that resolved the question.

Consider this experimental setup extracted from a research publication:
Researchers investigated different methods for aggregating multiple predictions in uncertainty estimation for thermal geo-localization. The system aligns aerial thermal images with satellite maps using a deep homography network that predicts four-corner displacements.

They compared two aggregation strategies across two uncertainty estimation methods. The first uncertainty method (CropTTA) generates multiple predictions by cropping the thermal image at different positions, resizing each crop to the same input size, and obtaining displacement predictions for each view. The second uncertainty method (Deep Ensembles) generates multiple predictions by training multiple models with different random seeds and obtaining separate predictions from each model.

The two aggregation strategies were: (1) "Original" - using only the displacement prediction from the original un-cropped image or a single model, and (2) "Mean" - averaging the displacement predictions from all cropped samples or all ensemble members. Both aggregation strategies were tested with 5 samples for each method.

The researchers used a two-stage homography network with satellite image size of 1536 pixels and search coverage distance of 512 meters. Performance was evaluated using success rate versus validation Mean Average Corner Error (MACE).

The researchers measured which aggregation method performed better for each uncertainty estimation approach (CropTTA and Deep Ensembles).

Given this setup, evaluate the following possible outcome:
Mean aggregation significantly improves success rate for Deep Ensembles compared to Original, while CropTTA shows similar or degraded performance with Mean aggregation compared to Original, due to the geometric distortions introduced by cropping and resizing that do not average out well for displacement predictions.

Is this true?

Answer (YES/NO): NO